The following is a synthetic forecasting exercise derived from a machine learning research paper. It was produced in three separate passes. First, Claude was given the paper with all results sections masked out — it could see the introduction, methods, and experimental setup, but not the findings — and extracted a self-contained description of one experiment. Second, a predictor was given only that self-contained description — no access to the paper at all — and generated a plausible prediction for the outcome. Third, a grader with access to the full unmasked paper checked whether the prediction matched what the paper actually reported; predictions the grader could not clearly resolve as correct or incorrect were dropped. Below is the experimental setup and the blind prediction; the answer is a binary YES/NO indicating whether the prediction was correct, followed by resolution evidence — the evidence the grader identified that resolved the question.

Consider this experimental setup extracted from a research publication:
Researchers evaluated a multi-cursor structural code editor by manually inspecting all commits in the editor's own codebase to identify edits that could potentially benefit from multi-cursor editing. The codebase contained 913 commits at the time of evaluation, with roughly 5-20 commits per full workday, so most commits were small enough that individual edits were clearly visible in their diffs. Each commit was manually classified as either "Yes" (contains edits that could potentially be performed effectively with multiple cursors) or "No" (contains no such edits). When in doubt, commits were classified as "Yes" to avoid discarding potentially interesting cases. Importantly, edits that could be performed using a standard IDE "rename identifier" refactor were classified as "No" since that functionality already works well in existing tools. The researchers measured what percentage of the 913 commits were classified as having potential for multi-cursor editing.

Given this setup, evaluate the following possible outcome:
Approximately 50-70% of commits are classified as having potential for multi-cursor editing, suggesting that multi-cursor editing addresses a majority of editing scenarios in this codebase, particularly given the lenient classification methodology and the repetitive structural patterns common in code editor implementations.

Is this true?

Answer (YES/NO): NO